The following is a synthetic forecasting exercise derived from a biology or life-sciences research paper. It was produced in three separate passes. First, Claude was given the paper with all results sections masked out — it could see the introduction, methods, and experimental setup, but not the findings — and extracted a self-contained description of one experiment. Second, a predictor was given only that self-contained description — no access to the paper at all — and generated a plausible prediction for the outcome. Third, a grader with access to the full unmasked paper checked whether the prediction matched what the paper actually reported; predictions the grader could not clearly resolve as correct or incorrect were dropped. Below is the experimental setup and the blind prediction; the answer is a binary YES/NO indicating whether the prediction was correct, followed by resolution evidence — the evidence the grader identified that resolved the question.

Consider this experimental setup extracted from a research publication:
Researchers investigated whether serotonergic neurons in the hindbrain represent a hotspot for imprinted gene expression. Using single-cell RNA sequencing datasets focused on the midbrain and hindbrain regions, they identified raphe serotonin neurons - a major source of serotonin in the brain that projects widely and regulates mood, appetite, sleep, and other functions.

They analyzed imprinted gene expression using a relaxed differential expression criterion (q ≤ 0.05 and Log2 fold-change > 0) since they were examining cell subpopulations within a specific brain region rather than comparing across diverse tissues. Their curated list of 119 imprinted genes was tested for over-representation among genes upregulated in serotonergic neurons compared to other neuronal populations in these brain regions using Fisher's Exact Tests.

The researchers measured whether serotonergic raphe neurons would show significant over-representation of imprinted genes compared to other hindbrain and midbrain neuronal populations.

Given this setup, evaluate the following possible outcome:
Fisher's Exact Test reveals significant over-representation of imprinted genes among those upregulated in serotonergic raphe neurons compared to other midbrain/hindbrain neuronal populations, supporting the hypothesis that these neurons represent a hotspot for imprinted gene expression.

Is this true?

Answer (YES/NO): YES